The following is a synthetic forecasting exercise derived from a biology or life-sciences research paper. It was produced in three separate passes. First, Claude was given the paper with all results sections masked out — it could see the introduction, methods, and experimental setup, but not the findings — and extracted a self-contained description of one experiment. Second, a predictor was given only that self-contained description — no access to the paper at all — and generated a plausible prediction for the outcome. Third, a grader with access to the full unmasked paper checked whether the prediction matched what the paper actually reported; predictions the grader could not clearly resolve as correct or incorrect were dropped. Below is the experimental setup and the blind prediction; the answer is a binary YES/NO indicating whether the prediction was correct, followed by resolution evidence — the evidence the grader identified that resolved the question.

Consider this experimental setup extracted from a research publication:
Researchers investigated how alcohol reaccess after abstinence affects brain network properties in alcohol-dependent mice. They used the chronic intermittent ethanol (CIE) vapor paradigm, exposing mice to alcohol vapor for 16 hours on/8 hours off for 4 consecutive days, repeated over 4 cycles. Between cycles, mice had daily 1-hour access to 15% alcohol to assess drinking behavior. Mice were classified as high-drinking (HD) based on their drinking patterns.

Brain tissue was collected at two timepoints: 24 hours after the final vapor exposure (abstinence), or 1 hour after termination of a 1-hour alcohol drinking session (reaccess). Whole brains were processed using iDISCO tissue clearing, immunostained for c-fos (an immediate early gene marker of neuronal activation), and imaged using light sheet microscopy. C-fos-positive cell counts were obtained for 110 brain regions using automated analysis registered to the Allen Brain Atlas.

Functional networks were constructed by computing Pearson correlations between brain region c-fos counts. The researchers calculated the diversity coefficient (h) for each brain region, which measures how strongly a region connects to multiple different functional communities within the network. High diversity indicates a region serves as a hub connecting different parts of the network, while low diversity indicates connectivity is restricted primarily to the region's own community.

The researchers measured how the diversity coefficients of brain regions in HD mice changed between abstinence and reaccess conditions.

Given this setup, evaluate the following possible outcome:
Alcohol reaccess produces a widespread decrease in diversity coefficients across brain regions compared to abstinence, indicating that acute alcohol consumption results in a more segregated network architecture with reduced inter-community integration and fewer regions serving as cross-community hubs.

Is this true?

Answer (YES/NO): YES